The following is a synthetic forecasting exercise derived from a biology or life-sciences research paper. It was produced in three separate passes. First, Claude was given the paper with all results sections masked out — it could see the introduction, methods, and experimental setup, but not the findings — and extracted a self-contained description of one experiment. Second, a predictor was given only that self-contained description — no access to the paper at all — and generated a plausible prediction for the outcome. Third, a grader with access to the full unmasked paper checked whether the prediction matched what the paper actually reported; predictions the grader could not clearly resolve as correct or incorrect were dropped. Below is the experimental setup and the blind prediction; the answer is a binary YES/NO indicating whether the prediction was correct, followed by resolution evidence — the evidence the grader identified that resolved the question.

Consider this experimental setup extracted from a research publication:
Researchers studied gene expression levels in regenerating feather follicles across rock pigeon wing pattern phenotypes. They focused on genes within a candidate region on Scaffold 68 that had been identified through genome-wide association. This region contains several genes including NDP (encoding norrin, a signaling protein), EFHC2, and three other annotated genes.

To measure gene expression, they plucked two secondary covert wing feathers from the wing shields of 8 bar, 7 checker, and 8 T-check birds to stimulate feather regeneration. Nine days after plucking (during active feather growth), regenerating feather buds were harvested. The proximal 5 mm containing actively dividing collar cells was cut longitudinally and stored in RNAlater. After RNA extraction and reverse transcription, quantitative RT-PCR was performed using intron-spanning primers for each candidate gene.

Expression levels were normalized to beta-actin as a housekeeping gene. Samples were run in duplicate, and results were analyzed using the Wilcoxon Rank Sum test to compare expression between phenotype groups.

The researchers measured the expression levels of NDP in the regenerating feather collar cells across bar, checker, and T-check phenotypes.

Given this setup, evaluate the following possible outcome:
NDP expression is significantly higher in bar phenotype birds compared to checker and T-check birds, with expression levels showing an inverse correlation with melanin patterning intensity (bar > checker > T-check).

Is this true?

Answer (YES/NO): NO